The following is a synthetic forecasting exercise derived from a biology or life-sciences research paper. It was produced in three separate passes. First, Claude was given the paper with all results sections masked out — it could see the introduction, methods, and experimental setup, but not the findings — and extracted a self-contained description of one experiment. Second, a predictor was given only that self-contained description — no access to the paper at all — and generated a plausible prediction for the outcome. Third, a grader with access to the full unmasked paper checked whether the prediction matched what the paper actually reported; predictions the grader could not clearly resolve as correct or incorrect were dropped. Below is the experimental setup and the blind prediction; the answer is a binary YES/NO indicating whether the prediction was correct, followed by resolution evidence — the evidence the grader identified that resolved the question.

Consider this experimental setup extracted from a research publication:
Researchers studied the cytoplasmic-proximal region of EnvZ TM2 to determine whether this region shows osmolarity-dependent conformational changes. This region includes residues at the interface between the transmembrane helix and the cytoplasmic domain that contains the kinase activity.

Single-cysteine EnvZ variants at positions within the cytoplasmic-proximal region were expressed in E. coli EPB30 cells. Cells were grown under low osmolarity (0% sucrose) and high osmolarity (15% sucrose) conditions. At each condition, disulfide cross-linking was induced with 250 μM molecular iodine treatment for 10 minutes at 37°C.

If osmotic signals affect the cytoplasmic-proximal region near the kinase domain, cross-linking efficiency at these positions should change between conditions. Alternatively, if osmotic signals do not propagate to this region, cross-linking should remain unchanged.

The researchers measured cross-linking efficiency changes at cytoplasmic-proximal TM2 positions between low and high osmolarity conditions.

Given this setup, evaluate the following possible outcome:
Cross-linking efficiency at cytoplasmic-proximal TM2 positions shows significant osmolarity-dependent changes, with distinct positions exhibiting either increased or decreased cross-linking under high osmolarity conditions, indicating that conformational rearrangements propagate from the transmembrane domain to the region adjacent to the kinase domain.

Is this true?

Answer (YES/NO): NO